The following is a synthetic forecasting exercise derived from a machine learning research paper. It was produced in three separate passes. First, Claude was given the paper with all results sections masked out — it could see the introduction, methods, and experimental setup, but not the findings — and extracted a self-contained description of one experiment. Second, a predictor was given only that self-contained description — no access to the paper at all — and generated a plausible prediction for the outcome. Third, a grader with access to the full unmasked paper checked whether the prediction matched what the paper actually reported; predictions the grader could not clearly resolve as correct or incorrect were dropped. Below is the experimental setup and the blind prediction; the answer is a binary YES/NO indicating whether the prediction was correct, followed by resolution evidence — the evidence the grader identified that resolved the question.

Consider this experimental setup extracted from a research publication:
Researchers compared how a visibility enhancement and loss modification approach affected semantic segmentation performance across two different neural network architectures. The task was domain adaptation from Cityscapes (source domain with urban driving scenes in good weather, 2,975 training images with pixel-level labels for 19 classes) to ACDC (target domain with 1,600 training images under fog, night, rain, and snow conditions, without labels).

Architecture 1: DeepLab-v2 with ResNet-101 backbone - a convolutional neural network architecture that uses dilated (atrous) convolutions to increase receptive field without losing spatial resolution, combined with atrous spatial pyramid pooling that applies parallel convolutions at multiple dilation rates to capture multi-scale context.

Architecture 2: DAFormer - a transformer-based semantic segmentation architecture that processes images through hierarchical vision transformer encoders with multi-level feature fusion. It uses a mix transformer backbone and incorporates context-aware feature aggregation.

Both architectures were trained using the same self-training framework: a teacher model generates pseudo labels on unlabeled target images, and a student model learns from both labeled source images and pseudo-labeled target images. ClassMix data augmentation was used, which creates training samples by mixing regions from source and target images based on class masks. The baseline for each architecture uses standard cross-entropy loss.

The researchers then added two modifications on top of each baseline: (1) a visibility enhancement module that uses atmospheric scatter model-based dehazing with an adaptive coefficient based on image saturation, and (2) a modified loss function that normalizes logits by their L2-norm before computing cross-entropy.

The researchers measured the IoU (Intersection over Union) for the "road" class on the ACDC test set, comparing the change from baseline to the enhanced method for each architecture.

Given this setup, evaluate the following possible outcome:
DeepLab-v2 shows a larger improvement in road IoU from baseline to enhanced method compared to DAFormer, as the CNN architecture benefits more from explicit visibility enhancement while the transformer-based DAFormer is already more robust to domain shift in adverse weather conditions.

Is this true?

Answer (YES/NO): NO